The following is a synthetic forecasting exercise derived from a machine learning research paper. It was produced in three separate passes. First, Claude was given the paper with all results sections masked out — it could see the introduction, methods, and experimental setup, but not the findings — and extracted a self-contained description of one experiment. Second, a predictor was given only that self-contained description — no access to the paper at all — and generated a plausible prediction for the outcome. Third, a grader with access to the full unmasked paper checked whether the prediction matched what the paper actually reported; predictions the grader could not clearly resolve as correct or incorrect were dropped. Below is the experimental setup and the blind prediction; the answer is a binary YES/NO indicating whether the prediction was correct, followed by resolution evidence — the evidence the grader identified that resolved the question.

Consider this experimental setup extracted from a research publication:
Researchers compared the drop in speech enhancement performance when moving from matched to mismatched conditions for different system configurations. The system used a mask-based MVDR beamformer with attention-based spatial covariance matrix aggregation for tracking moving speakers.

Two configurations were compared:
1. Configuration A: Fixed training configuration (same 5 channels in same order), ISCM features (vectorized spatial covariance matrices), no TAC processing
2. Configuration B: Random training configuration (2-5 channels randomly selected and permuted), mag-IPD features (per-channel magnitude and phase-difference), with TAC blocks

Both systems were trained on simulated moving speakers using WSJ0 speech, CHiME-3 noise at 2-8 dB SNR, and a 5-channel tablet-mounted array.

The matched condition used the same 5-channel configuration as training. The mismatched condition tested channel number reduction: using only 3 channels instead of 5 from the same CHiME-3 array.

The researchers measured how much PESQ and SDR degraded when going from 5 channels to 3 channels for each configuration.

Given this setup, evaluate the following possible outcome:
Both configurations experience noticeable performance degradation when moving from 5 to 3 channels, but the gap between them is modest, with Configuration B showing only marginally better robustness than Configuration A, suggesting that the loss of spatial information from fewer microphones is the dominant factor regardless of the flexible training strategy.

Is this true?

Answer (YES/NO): NO